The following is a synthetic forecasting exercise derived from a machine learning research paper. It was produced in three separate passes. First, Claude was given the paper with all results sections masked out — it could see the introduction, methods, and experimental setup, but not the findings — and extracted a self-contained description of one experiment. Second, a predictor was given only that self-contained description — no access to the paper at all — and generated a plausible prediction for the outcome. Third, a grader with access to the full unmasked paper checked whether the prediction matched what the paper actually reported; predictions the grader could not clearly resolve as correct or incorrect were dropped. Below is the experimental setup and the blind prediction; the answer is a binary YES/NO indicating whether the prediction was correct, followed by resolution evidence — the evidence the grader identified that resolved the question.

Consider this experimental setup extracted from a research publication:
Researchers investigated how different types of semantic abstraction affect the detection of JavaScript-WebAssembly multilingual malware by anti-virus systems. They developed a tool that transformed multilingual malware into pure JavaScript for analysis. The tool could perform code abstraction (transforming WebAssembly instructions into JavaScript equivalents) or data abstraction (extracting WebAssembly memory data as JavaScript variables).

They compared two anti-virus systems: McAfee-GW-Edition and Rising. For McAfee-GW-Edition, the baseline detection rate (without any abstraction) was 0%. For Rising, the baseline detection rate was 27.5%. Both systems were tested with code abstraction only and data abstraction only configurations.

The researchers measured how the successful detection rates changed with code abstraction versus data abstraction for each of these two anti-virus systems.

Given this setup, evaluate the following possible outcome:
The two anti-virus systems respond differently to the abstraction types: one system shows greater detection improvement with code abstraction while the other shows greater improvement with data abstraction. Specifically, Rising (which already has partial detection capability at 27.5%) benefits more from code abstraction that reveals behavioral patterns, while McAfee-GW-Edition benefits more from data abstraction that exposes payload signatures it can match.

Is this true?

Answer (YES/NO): NO